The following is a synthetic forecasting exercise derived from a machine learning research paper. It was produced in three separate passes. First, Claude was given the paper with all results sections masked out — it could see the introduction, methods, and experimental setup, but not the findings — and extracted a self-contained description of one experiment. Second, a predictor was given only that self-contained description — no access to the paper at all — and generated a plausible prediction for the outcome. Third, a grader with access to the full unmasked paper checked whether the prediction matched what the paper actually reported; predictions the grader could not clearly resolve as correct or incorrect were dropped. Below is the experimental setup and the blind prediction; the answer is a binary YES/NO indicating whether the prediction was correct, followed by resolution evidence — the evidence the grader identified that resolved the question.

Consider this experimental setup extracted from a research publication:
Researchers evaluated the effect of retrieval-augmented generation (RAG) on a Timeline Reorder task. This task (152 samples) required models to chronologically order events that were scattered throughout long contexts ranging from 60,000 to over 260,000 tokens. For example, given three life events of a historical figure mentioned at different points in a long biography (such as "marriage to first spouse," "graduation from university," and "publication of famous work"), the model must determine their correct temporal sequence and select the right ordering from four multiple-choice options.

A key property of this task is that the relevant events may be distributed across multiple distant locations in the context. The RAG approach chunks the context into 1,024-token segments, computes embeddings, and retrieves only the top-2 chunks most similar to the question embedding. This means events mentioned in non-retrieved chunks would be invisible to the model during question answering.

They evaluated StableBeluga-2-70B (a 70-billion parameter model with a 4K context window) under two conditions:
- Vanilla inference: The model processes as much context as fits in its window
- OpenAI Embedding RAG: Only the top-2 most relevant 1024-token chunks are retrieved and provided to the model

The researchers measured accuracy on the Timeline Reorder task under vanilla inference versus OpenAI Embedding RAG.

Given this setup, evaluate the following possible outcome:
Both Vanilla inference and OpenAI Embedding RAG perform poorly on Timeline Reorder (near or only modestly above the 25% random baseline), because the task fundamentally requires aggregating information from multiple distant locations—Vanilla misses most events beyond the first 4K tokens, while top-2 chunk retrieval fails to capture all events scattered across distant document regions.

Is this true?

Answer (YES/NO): NO